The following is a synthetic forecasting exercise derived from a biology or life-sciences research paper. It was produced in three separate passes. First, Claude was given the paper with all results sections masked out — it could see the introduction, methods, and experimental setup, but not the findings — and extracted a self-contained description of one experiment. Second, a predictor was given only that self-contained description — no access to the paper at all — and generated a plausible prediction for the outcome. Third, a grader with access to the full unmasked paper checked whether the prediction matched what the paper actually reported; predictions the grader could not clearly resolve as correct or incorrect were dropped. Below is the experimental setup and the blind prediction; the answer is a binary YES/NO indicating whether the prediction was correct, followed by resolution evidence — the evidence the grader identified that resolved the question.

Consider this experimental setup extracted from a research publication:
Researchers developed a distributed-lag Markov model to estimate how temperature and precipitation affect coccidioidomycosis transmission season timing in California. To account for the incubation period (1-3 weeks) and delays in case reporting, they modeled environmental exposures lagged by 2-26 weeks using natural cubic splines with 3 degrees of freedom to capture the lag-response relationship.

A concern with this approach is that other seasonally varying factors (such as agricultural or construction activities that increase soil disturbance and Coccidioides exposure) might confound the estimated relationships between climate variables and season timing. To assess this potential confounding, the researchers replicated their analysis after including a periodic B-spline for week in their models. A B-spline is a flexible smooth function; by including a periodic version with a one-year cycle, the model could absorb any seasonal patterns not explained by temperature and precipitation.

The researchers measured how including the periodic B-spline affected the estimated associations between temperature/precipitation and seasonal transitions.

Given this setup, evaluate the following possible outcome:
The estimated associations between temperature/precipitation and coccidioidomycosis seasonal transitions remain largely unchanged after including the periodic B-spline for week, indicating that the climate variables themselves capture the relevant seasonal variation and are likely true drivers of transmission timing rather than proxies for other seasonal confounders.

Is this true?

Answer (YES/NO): NO